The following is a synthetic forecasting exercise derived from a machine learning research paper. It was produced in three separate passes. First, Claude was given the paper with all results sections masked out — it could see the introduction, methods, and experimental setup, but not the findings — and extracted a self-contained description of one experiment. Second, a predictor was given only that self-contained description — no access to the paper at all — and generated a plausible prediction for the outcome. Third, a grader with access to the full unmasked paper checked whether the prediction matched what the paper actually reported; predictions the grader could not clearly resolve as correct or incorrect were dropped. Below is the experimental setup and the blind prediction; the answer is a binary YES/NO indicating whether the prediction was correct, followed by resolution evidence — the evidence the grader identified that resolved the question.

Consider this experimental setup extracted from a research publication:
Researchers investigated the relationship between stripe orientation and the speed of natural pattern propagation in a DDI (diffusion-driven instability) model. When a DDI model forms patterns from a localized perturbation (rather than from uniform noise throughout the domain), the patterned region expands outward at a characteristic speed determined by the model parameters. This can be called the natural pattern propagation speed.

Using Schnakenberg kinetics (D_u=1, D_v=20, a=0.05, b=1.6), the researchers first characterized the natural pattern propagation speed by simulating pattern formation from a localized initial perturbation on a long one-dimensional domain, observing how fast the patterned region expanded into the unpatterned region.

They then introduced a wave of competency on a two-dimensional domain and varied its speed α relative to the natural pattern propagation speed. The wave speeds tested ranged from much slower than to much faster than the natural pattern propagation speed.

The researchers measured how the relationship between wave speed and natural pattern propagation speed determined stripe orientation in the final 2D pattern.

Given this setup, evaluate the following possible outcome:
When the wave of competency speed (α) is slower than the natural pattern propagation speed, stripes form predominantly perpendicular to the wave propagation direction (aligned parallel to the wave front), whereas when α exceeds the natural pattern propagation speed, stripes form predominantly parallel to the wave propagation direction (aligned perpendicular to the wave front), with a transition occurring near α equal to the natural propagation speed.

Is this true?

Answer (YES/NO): NO